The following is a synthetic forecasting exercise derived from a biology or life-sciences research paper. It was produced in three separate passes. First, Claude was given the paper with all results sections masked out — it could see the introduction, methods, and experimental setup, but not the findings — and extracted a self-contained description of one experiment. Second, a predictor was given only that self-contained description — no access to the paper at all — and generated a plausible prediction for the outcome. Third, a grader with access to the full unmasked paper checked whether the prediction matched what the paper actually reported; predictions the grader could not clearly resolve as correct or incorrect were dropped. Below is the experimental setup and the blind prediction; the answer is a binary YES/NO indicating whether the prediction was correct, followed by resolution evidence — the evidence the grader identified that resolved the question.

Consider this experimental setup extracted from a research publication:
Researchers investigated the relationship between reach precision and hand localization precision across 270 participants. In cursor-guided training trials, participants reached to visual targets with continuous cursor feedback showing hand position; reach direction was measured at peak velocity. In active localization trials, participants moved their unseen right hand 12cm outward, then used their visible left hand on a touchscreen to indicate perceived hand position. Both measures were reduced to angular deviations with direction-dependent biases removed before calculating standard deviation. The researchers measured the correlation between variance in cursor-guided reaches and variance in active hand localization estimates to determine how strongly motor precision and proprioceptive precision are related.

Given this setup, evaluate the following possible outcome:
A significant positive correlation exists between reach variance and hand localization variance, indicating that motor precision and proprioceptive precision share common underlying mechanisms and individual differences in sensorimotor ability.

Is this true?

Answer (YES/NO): NO